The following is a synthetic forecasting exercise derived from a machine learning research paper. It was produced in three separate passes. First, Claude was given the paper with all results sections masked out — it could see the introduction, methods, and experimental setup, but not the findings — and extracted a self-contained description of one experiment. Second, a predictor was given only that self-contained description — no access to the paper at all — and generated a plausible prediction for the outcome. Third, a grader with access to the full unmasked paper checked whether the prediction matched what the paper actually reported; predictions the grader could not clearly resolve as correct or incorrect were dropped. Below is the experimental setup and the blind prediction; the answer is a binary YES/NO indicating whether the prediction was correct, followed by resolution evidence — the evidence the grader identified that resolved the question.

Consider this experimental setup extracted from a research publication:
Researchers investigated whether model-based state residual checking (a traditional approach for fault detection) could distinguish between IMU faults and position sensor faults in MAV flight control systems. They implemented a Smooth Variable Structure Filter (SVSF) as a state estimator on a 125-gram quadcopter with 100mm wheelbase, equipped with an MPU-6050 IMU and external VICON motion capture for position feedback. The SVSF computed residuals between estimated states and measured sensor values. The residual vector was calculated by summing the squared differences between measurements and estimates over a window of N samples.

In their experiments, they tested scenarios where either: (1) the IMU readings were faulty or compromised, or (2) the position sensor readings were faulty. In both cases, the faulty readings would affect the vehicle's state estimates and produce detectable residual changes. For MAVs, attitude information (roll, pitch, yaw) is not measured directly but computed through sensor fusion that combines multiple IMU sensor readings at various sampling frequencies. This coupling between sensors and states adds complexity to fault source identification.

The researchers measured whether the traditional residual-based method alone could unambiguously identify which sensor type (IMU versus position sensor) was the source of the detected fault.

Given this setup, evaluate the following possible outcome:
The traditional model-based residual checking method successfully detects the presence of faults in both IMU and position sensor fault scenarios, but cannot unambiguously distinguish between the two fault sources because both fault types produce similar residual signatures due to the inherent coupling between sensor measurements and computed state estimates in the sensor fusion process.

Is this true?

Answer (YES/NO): YES